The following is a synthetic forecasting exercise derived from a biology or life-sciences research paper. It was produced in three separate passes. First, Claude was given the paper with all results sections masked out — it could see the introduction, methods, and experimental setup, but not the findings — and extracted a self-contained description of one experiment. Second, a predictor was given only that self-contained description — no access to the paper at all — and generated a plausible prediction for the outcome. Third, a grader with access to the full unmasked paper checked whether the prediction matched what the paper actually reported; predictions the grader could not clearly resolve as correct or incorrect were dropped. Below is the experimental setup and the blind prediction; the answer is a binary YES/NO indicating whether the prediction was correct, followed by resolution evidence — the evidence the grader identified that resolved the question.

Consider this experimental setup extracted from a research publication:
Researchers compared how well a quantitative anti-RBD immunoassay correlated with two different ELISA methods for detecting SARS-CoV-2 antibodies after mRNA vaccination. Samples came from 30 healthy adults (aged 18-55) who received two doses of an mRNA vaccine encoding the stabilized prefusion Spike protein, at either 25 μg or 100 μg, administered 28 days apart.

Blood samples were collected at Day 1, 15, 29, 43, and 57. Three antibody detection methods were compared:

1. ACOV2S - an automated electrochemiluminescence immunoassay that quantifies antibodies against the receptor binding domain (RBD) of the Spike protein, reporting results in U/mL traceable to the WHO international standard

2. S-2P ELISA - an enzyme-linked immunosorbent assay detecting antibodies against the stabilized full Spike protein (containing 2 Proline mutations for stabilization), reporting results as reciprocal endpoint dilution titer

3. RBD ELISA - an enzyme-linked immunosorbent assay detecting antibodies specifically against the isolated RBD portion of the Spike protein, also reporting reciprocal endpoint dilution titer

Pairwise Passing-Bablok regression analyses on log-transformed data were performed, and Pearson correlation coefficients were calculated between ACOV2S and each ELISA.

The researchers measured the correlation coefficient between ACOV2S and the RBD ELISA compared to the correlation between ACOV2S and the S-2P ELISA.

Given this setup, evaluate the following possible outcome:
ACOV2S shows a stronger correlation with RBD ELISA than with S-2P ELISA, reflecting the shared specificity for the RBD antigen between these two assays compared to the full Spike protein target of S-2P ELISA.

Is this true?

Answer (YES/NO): YES